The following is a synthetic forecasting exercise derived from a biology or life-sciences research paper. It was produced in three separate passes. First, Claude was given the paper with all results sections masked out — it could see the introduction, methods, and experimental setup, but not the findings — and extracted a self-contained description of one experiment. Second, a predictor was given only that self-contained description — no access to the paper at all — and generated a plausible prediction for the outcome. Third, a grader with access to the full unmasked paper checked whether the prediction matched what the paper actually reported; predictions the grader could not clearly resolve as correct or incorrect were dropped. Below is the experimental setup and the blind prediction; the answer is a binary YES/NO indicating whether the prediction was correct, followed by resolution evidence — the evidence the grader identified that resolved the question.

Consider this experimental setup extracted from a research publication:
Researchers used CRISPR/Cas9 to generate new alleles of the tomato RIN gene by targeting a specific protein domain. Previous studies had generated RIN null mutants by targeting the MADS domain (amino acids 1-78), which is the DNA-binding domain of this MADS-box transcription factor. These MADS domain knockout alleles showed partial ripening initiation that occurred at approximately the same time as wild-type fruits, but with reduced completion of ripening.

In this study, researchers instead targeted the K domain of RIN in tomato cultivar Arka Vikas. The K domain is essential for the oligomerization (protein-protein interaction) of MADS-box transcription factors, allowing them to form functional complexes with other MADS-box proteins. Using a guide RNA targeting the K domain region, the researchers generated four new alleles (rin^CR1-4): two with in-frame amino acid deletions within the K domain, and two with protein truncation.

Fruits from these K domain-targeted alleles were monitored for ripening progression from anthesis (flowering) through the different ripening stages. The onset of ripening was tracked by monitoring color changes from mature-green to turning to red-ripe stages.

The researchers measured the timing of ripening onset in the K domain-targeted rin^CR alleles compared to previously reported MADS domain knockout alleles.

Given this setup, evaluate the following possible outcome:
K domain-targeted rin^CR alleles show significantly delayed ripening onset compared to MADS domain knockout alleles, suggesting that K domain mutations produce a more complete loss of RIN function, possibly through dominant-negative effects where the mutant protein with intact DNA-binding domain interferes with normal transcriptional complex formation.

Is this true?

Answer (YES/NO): NO